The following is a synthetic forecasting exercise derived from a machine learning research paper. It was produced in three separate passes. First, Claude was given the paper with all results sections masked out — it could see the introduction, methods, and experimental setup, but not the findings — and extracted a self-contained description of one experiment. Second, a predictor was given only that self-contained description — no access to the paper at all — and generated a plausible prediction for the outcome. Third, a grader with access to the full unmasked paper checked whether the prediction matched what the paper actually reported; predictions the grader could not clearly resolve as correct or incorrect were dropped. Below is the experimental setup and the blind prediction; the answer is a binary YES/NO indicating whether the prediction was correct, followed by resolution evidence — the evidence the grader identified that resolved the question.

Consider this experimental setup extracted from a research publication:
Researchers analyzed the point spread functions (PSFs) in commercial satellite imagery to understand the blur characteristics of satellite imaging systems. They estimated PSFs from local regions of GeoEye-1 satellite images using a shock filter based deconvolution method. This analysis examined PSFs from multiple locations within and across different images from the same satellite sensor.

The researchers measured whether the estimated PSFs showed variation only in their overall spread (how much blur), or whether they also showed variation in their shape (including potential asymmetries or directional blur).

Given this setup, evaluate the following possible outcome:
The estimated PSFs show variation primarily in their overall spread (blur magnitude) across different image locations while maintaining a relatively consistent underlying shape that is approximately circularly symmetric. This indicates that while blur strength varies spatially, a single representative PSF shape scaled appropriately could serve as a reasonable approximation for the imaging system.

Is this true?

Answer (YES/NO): NO